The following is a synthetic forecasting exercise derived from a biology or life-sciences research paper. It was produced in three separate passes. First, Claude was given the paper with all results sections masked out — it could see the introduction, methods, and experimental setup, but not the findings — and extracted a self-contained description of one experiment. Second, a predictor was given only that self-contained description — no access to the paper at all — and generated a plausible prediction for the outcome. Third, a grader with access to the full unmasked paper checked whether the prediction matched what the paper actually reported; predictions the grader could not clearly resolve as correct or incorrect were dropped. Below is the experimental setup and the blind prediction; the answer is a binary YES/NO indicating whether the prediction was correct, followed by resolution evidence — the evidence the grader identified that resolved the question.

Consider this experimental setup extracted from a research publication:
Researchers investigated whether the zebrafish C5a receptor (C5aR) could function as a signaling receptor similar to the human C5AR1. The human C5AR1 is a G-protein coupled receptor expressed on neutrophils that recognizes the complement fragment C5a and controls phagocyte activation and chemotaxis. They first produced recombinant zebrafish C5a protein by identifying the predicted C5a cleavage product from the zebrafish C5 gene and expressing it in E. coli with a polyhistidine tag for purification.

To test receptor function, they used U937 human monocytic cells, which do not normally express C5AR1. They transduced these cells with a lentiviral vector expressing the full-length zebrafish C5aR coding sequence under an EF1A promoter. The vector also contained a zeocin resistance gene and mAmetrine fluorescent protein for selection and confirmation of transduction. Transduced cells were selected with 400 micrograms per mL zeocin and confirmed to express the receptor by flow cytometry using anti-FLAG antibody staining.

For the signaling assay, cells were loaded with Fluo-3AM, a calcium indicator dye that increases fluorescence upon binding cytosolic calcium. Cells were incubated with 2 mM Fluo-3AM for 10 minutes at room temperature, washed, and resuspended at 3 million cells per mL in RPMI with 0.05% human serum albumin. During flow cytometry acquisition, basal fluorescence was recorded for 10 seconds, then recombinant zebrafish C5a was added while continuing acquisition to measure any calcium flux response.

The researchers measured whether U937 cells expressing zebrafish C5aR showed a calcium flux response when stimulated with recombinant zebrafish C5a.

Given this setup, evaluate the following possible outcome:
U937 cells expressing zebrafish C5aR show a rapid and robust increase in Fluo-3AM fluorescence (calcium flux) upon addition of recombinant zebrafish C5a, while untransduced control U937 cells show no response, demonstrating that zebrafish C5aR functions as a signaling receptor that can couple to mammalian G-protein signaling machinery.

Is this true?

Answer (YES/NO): YES